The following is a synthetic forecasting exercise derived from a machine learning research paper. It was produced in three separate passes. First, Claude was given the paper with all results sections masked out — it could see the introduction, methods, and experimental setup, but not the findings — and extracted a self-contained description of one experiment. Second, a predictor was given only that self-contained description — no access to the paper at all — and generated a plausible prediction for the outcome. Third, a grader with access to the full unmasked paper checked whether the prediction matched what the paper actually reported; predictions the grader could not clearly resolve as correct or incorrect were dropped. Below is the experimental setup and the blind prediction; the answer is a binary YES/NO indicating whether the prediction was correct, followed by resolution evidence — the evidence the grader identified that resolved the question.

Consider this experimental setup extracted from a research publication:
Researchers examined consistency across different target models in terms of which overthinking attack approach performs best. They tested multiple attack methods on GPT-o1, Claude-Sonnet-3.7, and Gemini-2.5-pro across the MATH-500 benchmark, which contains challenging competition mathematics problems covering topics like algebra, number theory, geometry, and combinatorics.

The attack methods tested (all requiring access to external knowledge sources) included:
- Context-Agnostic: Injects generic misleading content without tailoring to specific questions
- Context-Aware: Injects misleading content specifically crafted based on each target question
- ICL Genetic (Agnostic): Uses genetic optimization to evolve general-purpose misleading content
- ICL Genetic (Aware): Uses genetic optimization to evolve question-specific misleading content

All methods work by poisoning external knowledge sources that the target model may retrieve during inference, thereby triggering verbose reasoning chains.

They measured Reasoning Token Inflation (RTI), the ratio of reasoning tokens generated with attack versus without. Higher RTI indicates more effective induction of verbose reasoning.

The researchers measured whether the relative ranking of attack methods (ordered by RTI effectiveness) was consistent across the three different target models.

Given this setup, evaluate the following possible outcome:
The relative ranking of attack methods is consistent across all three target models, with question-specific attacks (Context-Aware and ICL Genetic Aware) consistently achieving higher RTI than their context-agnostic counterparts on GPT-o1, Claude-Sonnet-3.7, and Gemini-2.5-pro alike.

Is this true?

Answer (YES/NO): NO